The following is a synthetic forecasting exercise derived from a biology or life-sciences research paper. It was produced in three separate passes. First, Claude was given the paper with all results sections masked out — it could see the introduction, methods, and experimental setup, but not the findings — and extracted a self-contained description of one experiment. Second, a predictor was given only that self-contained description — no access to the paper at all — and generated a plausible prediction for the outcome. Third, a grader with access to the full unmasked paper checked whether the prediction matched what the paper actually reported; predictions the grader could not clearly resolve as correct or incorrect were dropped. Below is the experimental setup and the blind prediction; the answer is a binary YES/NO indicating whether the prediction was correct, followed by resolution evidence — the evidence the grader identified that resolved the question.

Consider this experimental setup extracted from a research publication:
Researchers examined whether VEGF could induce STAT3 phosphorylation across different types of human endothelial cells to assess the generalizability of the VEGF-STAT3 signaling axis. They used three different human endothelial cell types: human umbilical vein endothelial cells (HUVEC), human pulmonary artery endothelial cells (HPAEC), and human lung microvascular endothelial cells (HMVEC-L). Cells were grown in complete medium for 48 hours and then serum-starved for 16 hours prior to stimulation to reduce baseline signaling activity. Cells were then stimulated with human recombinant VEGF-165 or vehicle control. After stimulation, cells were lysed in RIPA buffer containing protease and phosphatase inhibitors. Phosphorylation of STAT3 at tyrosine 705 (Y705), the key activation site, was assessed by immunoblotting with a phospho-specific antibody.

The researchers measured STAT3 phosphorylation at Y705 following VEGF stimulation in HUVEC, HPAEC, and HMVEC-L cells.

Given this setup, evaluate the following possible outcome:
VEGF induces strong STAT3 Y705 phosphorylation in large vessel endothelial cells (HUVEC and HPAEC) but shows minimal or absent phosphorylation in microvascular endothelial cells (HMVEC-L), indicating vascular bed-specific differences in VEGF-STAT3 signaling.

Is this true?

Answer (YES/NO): NO